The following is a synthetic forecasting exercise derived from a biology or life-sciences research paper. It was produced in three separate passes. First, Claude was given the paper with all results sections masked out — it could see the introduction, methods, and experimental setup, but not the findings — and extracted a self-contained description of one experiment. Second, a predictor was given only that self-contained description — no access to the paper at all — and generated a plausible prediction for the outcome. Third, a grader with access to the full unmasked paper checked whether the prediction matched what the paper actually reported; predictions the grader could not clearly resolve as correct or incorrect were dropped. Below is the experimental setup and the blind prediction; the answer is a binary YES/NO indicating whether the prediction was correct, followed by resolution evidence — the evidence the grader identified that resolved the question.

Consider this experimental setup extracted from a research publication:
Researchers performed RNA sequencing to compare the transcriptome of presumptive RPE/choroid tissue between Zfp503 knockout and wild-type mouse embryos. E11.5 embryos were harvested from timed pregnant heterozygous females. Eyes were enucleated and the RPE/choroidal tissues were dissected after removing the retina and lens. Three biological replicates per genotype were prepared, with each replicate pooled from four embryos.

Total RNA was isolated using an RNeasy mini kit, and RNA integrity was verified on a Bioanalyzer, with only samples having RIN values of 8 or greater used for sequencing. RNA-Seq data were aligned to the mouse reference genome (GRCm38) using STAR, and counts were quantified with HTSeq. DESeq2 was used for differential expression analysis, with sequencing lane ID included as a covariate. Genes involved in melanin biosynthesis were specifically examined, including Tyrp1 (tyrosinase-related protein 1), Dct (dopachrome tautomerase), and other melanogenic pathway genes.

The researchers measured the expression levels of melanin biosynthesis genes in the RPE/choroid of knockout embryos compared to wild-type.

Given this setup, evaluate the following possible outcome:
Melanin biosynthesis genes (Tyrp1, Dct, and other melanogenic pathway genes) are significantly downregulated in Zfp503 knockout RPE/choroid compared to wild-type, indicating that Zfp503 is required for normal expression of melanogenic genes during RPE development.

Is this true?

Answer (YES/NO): YES